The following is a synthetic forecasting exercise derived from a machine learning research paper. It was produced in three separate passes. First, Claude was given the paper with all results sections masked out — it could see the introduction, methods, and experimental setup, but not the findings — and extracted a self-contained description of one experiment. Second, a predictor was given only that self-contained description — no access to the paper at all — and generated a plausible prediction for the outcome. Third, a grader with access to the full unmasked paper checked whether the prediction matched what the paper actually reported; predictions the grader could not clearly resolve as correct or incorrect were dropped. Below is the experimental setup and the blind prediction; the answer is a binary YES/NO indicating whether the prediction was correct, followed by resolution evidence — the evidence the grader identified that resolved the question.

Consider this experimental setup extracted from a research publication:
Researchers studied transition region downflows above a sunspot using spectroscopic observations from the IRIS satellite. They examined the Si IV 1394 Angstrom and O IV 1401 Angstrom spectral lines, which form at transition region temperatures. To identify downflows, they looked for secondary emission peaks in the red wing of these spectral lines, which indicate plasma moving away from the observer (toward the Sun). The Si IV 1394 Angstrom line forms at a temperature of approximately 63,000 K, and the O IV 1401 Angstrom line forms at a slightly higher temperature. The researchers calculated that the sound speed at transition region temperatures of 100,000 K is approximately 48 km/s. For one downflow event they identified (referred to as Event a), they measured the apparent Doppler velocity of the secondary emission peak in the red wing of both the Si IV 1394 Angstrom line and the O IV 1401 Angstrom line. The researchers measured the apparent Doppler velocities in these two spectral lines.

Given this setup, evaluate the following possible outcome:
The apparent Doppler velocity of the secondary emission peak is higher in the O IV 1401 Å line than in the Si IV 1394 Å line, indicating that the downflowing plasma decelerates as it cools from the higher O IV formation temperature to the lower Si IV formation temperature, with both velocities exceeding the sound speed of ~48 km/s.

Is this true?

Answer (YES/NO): NO